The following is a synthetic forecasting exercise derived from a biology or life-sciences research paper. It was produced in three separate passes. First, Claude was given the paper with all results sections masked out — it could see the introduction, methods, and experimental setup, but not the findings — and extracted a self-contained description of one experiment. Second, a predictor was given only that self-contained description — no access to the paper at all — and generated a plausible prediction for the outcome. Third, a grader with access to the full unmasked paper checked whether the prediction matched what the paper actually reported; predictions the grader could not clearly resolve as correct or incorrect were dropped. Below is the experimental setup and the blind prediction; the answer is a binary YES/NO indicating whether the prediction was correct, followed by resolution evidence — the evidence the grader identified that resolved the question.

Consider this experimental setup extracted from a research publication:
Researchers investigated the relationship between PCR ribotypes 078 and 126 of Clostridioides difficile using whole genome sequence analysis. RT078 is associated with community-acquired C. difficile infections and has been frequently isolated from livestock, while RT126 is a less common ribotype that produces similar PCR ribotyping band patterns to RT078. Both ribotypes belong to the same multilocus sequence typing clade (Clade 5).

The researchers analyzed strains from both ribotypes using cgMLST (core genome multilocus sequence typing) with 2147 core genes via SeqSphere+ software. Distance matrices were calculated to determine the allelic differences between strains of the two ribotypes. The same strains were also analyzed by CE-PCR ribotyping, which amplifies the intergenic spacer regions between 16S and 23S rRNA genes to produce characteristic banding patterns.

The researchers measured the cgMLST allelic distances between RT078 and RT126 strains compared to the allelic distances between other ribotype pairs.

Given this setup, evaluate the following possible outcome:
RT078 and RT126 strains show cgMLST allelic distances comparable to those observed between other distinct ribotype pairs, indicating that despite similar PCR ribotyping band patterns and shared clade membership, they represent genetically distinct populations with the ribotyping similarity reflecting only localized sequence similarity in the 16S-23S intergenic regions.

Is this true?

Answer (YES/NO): NO